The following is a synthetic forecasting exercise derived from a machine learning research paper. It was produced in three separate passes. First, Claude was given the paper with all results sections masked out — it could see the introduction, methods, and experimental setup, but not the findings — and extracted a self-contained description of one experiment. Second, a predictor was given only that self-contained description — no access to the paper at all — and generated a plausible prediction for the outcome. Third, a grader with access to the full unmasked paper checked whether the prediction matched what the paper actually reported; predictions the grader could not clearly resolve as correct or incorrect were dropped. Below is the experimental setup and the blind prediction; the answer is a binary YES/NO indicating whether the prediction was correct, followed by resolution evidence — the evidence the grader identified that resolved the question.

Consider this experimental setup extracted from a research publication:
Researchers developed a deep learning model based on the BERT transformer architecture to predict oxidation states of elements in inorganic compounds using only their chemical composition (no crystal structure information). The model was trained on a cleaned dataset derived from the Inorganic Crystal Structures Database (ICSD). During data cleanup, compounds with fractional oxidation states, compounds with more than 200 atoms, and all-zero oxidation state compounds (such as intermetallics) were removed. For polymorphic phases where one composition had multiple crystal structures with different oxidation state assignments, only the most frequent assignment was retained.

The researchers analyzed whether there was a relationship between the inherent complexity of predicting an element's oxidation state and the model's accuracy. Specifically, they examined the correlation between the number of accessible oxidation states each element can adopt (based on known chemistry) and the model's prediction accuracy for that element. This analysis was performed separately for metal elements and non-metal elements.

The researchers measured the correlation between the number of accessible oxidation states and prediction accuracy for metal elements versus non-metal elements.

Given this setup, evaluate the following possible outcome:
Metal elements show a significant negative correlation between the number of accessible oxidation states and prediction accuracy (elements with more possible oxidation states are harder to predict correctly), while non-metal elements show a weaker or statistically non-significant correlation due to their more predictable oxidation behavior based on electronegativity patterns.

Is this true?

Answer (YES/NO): NO